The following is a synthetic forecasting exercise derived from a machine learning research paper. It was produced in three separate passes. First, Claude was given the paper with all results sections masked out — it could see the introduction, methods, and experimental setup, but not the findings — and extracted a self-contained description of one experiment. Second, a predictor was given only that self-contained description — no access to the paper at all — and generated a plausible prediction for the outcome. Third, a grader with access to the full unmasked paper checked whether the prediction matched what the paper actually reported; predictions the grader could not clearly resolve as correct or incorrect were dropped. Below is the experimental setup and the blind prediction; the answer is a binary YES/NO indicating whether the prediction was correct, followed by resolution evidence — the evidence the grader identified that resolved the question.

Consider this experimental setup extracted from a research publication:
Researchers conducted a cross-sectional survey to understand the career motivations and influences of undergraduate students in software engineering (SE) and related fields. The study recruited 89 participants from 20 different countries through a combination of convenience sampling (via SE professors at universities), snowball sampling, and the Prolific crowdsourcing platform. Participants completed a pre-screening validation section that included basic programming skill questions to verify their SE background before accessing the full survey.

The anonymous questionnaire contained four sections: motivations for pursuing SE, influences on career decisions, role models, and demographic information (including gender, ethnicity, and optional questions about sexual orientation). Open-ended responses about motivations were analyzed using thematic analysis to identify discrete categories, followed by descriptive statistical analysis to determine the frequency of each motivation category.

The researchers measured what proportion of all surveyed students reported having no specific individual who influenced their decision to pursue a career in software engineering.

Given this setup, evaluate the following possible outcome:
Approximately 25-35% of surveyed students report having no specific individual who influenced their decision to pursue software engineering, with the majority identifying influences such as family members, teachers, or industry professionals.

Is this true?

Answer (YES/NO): NO